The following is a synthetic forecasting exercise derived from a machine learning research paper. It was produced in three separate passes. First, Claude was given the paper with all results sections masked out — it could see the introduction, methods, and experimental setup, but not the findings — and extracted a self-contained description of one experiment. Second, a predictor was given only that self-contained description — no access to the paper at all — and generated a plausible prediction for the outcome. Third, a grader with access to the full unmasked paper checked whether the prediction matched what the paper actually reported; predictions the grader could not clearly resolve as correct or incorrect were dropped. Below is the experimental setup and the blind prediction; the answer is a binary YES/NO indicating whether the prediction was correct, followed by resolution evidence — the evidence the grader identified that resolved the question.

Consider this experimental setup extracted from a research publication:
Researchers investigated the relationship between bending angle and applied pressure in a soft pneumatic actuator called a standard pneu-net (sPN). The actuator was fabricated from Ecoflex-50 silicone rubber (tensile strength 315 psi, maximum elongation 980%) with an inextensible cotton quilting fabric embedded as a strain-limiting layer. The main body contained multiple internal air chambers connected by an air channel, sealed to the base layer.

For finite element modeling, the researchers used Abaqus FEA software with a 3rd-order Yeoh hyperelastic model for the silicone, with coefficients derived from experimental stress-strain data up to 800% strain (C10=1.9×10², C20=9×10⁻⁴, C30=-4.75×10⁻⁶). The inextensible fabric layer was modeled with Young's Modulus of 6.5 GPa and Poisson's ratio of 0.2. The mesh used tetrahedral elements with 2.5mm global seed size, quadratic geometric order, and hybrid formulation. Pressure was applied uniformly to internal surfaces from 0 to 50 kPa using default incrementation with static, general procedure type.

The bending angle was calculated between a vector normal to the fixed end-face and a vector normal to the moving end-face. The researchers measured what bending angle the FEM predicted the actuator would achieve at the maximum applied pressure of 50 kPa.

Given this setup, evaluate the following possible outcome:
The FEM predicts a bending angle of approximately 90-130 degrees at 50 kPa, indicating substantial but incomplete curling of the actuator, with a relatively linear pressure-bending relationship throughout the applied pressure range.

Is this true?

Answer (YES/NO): NO